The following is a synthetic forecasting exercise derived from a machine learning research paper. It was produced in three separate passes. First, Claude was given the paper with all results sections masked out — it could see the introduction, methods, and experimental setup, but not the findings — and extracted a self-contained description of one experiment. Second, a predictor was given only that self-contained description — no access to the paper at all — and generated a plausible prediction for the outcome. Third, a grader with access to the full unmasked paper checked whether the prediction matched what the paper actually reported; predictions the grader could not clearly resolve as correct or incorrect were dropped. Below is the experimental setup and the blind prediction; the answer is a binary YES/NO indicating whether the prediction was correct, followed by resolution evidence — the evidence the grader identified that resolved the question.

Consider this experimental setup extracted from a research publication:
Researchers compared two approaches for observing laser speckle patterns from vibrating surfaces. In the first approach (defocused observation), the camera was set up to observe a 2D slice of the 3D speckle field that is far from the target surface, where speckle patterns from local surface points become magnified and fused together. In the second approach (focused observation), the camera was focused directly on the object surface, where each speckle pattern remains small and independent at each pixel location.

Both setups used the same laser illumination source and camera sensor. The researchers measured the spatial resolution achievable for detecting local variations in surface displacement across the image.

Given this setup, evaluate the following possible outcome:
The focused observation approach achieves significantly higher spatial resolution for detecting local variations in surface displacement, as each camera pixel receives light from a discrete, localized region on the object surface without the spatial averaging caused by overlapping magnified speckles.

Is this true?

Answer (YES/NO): YES